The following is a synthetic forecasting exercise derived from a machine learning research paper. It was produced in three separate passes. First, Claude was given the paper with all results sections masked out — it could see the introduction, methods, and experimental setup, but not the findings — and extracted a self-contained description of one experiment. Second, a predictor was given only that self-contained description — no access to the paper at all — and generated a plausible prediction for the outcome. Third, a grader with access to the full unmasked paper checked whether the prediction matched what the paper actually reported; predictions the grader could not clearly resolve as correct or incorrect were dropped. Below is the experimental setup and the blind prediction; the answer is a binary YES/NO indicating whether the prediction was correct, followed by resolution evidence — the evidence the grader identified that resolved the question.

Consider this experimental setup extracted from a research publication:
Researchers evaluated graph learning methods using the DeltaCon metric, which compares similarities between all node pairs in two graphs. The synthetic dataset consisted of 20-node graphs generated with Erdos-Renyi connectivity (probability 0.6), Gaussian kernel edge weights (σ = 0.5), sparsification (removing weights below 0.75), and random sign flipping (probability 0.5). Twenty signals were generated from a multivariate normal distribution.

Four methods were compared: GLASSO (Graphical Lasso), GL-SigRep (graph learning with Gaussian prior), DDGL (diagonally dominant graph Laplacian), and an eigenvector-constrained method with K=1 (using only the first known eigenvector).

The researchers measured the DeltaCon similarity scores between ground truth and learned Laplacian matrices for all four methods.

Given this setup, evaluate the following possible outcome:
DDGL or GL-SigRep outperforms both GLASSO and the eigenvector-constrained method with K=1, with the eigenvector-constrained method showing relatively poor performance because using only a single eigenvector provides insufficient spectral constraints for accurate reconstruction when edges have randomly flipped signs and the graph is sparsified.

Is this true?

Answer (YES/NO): NO